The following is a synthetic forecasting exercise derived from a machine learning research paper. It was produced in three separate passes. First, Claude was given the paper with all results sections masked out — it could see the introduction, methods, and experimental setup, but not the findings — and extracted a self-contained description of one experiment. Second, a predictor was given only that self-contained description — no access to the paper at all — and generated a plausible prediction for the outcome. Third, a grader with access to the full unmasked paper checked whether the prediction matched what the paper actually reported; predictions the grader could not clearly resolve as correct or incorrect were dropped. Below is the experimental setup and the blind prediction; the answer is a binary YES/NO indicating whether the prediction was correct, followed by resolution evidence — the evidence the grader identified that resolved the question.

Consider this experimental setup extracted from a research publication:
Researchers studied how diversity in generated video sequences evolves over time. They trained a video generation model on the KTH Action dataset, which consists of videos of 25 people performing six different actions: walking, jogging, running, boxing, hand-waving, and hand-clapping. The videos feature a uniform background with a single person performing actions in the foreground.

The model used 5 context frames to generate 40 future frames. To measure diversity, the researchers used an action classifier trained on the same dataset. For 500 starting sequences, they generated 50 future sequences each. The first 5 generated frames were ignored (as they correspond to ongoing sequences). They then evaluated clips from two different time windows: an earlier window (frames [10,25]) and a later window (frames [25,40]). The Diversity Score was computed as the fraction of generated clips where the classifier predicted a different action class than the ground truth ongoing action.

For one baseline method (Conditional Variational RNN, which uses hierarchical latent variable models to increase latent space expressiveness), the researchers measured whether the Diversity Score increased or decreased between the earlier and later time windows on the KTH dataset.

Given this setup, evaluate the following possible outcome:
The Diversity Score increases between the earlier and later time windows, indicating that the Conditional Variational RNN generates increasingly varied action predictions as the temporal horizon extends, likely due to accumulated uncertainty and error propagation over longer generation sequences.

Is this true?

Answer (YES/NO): NO